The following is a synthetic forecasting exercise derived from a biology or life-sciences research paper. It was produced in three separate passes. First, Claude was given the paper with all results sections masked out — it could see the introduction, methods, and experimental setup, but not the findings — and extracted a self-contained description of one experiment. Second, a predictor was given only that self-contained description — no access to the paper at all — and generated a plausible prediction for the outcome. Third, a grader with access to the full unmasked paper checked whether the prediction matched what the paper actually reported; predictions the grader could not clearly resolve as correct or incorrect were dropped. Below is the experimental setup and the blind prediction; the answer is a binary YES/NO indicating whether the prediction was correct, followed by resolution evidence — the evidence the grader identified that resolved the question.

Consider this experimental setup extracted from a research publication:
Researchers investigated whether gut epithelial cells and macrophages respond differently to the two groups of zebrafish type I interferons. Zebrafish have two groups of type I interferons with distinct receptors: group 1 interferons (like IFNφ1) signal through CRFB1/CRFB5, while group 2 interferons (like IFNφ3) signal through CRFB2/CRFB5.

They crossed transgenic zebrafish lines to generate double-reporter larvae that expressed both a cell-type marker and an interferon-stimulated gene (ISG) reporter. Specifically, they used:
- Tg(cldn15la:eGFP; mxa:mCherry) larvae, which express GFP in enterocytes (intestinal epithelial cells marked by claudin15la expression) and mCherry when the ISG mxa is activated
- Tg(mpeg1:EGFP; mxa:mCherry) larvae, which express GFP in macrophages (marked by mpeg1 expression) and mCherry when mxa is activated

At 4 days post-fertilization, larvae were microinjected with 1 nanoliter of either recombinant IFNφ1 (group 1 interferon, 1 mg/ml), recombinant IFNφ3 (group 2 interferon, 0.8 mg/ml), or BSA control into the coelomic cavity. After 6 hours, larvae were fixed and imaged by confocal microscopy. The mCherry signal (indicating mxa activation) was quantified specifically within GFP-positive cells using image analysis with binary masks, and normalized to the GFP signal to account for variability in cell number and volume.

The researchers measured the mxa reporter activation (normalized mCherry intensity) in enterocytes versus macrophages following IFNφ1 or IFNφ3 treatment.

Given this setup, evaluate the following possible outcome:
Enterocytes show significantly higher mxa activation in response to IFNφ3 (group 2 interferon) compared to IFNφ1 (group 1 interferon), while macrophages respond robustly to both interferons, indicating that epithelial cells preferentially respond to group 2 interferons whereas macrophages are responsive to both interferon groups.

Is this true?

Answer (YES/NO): NO